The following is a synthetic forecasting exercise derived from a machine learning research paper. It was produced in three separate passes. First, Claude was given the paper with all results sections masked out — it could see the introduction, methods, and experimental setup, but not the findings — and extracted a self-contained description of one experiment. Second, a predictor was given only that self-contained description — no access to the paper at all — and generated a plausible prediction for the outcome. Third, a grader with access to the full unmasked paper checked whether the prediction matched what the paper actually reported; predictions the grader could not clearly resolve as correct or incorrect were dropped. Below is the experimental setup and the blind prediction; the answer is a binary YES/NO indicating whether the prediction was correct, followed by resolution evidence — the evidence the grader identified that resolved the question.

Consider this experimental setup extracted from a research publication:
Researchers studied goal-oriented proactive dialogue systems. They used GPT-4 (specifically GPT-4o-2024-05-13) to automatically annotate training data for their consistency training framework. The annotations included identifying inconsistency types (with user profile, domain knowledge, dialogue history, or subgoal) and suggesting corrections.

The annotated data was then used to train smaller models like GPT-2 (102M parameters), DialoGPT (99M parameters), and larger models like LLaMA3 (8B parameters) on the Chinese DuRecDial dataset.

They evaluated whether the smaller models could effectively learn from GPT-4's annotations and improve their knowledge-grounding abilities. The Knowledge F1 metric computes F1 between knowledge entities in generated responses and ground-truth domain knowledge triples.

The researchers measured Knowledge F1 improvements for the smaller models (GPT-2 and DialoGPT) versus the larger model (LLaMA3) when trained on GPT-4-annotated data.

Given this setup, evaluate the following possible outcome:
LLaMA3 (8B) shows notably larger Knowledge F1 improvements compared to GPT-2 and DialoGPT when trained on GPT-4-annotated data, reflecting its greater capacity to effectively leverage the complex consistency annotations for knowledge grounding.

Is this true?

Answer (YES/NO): NO